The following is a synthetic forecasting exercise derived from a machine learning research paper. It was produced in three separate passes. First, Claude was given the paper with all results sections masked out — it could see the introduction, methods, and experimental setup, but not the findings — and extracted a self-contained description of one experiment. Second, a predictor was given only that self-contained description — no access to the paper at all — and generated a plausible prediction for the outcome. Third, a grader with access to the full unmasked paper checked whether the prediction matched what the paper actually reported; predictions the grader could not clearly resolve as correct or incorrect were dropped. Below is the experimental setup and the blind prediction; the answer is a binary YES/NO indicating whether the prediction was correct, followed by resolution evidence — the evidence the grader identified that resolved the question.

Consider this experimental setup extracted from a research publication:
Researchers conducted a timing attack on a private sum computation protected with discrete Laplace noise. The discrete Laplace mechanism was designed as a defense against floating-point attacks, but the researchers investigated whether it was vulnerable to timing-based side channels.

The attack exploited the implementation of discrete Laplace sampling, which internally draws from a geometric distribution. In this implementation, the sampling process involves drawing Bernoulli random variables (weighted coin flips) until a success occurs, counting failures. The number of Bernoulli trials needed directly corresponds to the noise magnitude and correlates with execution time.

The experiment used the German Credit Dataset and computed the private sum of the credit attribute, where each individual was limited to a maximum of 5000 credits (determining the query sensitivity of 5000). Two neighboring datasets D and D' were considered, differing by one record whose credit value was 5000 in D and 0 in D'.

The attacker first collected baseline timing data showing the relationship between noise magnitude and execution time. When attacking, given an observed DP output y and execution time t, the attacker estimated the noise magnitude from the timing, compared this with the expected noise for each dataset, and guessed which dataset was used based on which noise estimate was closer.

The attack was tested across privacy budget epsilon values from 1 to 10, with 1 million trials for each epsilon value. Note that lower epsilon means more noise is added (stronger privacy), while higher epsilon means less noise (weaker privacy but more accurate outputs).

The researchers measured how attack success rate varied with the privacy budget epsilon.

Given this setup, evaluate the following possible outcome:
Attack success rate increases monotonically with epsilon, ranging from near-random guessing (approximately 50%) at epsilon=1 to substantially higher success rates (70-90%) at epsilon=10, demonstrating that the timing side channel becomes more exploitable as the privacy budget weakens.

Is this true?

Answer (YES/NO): NO